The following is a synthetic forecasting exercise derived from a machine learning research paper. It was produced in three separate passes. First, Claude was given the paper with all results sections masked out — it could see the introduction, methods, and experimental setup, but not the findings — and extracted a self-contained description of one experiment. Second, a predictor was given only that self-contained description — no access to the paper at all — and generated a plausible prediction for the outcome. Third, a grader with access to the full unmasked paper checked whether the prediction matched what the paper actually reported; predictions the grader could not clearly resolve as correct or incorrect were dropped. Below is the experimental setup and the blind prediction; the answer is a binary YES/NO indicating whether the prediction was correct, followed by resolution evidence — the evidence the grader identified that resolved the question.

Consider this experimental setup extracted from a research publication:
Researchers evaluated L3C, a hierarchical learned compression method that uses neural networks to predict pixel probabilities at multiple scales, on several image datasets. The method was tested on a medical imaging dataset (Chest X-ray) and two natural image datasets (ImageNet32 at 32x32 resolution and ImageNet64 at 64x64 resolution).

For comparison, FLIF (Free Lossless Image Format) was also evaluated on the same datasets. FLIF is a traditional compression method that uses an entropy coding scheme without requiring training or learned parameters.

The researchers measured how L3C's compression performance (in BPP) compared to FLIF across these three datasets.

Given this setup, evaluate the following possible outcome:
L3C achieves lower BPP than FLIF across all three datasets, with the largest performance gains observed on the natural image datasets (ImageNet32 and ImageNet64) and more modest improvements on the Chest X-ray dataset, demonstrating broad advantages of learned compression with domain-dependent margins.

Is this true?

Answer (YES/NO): NO